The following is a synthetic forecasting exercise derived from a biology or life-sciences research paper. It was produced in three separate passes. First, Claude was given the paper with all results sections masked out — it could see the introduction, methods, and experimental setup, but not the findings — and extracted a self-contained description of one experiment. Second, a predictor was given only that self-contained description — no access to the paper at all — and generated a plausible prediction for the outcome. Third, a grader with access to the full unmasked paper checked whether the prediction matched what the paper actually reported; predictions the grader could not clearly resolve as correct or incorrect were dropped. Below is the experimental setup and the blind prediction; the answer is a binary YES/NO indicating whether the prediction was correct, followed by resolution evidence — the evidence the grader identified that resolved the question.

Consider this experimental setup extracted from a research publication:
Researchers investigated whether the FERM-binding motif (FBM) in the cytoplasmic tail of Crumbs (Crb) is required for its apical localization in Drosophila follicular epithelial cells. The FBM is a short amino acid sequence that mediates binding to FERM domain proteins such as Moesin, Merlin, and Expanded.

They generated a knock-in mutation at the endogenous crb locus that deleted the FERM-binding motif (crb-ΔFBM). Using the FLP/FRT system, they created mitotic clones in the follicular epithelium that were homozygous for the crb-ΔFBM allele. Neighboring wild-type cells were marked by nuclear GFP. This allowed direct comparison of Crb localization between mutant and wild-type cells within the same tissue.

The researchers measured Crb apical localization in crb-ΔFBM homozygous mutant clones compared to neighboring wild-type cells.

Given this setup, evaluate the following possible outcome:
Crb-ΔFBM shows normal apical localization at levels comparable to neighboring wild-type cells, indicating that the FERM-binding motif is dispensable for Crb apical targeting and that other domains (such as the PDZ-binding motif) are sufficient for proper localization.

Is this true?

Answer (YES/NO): NO